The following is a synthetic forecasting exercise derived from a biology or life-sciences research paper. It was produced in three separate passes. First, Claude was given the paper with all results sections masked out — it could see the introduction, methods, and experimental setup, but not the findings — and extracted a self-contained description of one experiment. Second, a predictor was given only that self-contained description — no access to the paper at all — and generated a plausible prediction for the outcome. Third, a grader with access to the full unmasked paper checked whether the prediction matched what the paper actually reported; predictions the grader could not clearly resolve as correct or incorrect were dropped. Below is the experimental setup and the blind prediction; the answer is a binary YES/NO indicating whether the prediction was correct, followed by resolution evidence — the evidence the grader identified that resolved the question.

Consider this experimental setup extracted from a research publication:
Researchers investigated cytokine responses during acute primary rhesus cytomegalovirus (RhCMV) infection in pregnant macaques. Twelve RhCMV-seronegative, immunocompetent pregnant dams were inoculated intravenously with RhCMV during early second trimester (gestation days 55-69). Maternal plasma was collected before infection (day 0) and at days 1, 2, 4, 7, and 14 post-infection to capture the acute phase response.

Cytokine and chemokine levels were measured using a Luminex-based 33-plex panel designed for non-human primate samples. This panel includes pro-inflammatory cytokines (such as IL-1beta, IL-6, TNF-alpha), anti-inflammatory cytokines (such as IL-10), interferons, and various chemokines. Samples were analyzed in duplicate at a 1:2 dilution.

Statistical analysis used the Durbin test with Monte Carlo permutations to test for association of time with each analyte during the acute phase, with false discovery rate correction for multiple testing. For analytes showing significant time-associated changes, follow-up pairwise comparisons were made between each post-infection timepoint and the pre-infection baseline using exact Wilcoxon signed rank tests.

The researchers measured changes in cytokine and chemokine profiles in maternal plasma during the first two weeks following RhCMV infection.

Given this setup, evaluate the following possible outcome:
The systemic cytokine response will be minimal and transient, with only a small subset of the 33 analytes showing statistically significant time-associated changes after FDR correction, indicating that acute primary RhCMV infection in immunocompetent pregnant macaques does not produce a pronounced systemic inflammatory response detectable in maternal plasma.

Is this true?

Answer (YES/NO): NO